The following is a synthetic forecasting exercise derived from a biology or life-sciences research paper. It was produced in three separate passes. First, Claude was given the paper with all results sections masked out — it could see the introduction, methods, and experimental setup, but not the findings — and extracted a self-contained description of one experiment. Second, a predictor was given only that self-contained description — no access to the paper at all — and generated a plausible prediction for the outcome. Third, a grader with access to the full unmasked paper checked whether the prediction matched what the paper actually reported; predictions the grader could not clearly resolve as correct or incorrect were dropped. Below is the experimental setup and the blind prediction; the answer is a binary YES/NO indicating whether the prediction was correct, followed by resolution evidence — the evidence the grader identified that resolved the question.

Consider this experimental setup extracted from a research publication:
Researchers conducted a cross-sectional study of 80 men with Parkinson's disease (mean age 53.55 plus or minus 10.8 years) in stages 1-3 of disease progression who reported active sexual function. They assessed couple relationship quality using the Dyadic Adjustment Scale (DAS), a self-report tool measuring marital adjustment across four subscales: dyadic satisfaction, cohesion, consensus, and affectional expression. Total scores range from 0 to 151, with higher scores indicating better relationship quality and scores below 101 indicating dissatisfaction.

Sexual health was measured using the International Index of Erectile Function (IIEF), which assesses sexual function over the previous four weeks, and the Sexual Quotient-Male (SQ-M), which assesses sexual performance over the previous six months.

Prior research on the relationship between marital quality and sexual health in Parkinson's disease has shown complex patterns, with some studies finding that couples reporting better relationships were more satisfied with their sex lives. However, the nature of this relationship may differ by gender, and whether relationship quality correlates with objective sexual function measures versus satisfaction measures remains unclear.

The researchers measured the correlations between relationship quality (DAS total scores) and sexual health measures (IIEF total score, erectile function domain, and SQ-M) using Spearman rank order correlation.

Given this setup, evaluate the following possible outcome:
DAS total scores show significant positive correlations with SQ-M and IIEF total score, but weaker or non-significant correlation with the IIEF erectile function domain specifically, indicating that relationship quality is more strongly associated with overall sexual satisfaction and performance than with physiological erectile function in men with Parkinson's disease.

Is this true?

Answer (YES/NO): YES